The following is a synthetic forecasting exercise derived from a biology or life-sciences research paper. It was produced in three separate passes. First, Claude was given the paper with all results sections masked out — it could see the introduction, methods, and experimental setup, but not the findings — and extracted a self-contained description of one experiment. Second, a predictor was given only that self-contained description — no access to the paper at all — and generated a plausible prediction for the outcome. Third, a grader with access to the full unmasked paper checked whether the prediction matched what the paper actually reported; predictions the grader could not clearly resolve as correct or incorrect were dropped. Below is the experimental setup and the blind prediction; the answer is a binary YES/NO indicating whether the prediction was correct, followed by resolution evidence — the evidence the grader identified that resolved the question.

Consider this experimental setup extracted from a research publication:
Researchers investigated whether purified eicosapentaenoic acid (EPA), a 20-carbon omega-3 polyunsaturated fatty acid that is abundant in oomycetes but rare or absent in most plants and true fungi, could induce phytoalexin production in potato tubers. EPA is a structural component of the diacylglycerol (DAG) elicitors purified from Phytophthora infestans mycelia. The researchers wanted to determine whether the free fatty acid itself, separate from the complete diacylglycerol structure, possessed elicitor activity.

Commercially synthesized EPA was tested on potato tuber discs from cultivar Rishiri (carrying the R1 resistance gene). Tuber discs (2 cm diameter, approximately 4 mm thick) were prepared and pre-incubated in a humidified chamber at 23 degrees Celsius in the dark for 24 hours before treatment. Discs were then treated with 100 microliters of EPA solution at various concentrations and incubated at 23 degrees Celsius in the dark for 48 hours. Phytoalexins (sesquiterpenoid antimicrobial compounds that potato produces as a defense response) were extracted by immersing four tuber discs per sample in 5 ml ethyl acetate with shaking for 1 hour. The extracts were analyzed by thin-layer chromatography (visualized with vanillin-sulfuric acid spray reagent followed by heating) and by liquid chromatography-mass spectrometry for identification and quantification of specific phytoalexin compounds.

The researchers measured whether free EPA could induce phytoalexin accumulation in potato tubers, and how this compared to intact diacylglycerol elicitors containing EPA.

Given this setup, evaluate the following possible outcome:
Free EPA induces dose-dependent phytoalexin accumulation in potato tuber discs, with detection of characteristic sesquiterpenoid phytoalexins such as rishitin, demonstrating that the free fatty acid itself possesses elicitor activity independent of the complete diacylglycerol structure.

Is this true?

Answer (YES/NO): NO